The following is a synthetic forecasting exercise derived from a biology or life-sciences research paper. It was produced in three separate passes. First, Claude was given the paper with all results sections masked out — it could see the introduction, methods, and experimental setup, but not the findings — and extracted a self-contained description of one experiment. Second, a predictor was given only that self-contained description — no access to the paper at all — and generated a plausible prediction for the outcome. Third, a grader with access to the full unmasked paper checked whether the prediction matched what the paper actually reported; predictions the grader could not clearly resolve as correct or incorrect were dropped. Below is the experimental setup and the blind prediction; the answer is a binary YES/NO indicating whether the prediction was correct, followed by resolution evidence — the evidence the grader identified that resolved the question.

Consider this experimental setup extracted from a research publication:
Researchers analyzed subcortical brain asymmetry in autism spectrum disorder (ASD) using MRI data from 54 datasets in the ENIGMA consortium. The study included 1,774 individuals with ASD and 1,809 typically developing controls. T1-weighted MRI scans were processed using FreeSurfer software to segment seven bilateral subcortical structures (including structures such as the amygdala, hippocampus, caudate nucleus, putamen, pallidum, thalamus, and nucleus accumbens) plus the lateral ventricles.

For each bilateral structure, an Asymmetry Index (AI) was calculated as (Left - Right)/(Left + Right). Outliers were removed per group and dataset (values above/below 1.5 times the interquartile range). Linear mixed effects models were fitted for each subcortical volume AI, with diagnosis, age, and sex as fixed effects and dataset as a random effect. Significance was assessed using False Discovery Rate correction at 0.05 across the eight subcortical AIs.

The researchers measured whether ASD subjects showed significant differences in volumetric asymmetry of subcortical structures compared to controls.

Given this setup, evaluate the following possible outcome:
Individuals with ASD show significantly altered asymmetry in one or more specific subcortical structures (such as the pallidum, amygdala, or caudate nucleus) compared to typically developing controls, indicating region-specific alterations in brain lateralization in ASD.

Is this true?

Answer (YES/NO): YES